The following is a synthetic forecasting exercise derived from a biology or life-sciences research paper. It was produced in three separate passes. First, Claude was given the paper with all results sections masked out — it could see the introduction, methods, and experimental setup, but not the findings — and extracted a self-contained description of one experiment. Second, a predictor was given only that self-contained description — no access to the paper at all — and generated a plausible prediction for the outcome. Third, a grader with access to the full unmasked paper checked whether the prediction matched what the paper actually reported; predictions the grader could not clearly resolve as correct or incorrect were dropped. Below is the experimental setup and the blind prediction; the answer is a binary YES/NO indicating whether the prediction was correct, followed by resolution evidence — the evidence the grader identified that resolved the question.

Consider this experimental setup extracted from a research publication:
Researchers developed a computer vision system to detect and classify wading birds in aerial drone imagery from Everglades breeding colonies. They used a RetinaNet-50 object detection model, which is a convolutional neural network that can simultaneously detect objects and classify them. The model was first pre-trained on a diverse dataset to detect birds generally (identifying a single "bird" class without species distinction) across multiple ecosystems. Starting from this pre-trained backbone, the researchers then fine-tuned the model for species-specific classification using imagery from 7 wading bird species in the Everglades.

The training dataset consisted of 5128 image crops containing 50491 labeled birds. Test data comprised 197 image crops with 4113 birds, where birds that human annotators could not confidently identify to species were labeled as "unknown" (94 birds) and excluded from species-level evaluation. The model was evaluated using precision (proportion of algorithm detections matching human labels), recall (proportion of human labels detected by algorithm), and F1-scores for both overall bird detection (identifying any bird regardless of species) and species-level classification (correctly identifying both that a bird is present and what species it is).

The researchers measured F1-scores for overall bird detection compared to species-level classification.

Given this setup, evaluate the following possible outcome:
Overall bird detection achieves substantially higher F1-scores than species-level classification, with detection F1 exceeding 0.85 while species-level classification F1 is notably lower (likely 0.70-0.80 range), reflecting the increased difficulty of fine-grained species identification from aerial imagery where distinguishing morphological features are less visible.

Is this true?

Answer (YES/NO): NO